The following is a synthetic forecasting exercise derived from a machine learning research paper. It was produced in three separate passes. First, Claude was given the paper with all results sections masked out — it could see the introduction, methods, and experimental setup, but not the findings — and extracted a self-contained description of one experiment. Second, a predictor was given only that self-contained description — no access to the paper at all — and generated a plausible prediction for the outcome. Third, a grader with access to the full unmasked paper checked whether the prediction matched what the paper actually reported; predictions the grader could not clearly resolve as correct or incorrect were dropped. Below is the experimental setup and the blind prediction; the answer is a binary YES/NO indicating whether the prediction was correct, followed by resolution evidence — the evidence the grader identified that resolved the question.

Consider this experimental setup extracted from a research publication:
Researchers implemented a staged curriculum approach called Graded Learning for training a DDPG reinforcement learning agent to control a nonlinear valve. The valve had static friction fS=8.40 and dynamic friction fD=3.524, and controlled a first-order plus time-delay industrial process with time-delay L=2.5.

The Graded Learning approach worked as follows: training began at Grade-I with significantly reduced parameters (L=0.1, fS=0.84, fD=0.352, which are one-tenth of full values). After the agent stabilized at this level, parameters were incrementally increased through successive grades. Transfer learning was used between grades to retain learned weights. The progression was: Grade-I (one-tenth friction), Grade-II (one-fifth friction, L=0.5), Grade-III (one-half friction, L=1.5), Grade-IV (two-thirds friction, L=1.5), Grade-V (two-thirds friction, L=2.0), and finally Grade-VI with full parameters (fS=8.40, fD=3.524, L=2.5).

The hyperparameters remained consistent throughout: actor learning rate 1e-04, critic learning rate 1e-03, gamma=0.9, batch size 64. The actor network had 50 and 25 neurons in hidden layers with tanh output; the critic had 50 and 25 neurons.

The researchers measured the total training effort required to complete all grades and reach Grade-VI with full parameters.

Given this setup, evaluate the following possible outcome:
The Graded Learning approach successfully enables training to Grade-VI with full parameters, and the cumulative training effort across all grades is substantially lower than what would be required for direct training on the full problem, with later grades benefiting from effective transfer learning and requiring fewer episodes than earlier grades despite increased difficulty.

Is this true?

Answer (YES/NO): NO